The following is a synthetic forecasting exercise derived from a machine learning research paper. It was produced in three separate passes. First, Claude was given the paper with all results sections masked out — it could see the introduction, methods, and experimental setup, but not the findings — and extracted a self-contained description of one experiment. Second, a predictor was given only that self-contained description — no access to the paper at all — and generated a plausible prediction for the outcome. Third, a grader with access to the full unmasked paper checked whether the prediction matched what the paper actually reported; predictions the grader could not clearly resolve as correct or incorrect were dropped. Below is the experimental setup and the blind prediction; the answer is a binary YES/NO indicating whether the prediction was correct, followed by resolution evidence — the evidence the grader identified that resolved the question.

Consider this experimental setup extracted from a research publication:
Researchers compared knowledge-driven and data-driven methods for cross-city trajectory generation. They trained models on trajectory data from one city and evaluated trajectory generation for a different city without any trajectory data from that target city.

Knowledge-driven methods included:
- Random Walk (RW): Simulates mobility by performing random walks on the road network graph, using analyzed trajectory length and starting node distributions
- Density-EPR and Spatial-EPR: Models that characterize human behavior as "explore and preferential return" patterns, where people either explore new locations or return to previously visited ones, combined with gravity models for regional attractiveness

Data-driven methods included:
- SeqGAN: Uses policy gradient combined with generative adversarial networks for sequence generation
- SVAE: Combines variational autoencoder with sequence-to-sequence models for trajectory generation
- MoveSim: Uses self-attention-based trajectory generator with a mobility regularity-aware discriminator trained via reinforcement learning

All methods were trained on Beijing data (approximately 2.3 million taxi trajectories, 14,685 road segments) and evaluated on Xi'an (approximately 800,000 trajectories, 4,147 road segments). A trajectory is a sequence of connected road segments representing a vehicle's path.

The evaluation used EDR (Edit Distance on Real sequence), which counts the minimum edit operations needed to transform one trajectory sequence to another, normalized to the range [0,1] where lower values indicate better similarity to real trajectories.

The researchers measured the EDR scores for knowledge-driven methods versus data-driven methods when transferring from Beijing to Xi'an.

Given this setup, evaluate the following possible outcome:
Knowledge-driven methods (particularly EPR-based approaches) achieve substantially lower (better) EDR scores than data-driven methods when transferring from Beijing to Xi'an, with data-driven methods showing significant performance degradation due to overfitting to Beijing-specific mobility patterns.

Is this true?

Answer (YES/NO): NO